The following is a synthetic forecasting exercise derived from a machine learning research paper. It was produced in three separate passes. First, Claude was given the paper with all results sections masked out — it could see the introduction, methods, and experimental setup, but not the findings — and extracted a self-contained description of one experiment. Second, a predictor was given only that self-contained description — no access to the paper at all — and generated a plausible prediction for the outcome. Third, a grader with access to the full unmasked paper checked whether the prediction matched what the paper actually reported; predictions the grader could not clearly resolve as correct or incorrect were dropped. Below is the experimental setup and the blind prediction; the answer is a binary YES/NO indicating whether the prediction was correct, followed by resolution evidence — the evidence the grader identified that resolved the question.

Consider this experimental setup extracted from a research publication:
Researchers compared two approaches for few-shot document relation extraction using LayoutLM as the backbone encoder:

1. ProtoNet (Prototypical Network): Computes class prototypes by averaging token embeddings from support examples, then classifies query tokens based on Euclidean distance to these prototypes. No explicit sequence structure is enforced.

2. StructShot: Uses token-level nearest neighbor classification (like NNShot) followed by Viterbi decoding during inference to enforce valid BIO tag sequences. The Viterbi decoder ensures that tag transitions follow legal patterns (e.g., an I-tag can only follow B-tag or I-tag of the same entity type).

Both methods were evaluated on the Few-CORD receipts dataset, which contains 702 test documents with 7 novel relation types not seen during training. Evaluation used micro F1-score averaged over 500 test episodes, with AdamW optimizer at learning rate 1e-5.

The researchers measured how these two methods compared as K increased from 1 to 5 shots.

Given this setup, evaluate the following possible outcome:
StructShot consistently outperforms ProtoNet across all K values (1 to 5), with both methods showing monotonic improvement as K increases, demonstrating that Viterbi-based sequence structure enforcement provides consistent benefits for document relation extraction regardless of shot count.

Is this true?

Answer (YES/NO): NO